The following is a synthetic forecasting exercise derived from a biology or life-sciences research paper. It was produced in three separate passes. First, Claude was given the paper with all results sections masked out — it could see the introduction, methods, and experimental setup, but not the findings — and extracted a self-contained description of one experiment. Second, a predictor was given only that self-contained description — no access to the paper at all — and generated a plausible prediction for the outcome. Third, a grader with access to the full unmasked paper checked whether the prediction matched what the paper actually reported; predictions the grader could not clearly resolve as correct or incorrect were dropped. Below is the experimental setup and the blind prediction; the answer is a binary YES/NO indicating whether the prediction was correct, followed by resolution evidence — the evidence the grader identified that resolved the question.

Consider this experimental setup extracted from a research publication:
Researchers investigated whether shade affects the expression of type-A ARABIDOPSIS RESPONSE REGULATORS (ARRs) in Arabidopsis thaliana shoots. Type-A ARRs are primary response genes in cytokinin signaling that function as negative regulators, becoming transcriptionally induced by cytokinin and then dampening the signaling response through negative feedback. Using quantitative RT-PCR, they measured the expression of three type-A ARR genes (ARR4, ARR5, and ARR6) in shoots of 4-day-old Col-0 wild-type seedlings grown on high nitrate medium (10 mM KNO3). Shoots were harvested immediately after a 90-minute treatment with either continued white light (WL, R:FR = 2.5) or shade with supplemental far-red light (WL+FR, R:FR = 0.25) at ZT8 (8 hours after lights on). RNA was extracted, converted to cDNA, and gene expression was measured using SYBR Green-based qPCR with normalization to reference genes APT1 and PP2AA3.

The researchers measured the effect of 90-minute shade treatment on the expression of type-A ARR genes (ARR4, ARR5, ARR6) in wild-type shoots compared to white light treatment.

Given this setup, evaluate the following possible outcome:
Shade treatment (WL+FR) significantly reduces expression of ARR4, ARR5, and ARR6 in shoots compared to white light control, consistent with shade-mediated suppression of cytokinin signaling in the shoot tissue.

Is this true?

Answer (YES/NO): NO